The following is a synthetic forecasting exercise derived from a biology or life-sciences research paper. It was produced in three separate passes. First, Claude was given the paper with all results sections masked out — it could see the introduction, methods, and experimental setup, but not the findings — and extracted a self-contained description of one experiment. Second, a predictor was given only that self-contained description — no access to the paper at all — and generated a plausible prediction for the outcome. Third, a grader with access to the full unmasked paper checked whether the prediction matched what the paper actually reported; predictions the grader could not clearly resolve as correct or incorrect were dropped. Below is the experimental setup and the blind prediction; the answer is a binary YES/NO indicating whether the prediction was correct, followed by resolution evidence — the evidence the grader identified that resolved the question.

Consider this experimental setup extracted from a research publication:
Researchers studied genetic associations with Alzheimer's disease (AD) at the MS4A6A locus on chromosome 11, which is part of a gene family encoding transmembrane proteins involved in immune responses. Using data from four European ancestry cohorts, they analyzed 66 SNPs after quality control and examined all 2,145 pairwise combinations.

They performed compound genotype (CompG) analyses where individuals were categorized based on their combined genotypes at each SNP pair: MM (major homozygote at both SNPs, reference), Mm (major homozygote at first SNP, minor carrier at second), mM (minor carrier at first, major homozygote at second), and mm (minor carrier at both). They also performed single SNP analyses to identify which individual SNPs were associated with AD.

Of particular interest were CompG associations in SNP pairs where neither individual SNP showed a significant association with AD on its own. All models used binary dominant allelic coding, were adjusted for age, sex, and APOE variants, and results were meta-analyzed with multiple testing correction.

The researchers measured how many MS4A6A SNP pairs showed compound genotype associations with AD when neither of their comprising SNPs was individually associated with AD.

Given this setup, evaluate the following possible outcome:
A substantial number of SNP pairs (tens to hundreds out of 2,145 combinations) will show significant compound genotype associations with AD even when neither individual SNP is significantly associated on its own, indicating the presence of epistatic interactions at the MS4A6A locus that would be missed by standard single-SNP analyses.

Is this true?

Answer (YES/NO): YES